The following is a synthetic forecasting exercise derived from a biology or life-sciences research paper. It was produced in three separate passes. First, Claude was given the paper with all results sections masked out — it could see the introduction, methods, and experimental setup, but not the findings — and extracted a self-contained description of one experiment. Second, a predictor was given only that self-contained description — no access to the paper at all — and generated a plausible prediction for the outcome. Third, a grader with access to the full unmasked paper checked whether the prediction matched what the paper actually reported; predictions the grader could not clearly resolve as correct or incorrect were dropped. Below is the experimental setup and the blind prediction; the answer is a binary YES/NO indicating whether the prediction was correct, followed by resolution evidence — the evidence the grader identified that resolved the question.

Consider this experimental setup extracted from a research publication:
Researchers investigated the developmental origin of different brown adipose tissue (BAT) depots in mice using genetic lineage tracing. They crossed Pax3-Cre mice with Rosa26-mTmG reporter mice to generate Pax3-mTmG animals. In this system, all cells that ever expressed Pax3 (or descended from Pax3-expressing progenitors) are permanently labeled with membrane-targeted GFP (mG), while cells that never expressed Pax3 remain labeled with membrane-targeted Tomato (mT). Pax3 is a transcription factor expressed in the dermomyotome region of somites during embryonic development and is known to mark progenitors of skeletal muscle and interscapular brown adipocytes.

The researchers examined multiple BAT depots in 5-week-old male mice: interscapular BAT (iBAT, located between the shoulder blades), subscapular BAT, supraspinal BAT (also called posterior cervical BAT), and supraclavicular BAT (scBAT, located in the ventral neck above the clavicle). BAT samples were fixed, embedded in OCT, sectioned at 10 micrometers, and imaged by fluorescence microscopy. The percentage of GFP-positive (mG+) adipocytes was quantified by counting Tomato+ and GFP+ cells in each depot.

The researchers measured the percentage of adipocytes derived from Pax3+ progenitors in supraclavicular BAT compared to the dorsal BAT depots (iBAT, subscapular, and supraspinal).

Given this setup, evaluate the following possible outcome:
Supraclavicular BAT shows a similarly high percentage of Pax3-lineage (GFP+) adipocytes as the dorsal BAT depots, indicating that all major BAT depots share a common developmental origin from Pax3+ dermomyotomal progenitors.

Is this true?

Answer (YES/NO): NO